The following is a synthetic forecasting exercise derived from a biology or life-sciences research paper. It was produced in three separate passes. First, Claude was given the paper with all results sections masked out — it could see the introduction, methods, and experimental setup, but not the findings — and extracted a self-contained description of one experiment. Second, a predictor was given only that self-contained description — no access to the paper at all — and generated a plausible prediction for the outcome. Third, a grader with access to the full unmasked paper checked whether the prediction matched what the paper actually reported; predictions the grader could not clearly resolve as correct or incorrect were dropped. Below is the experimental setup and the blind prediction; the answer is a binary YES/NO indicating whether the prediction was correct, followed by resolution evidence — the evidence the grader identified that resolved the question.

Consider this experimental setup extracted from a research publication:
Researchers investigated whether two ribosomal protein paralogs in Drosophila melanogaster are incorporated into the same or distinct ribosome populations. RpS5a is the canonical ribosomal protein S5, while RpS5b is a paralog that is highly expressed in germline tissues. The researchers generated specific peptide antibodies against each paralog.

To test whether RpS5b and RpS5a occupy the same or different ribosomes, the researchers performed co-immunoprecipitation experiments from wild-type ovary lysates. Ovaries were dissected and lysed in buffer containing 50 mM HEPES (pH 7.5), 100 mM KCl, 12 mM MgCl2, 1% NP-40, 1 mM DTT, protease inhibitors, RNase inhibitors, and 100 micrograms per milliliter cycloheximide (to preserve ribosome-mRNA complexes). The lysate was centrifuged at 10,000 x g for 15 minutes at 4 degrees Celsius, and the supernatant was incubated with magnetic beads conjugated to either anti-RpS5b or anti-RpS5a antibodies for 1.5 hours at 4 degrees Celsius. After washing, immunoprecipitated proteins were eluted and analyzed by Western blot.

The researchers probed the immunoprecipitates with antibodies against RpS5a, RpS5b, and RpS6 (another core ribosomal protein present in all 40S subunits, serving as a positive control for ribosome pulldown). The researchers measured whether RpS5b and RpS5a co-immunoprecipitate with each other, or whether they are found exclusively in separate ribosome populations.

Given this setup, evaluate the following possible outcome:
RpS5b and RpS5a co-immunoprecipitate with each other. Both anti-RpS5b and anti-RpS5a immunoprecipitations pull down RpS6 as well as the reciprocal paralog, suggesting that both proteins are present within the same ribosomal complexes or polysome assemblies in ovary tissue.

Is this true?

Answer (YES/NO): NO